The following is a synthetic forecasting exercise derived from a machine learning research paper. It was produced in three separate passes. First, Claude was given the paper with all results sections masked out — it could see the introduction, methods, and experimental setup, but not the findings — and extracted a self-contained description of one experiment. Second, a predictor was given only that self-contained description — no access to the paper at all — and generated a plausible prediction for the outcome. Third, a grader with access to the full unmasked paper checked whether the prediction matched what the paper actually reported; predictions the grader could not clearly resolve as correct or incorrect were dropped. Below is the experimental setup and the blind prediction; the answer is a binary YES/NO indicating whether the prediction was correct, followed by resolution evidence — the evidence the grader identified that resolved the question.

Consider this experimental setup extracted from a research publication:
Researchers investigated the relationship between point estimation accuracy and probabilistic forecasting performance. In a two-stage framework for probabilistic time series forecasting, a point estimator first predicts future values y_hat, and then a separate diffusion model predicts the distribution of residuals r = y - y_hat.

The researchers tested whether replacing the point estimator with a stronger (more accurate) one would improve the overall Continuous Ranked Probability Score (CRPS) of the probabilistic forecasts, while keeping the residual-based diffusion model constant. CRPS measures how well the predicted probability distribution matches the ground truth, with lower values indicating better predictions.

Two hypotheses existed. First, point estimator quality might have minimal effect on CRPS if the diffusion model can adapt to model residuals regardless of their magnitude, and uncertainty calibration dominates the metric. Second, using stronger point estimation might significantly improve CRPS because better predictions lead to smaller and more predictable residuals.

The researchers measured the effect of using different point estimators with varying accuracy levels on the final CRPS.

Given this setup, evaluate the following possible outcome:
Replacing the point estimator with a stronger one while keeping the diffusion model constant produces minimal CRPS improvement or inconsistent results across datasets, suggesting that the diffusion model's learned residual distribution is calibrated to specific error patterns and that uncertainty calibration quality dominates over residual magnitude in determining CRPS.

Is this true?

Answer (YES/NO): NO